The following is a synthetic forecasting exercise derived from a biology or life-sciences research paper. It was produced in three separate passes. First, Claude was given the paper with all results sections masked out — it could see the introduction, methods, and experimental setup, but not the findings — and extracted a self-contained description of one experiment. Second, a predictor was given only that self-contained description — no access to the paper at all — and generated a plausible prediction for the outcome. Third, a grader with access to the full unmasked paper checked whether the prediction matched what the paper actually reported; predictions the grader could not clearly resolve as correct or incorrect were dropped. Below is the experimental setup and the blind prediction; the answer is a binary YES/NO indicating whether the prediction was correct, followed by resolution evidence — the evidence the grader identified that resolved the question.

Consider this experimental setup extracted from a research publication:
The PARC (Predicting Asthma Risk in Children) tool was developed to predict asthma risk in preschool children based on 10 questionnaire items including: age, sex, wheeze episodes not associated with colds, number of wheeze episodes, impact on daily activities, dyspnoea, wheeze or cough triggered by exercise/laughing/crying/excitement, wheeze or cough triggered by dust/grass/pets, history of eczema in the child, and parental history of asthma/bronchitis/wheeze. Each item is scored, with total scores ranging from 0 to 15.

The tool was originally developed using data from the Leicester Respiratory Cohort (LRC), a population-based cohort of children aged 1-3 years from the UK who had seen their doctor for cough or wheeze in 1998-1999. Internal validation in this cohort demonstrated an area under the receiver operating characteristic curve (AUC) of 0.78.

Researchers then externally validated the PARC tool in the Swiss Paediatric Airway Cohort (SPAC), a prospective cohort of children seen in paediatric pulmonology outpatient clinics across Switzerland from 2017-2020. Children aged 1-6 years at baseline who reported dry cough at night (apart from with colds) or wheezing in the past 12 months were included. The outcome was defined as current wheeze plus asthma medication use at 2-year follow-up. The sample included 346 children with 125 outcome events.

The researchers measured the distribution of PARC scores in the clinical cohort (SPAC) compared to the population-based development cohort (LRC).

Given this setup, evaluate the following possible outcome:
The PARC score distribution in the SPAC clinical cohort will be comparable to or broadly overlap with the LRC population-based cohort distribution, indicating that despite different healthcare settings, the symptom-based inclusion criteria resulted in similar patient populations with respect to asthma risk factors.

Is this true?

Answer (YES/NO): NO